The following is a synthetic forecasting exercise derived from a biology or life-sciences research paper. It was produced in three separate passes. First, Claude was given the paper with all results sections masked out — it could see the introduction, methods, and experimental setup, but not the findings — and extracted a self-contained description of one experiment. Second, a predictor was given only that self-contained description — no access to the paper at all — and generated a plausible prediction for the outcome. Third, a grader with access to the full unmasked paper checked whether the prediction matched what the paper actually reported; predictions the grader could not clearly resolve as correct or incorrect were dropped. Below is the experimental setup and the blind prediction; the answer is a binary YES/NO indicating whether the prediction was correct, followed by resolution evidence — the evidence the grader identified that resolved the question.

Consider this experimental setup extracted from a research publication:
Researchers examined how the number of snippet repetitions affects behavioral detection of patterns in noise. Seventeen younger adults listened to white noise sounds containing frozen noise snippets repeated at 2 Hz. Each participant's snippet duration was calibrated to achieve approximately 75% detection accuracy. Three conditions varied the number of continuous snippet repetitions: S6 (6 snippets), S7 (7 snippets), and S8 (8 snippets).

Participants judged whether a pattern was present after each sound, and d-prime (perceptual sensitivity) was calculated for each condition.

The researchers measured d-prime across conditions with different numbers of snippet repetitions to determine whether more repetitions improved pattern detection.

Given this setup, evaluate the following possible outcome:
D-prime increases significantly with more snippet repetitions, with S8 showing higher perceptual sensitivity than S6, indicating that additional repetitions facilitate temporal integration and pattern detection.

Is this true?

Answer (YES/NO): YES